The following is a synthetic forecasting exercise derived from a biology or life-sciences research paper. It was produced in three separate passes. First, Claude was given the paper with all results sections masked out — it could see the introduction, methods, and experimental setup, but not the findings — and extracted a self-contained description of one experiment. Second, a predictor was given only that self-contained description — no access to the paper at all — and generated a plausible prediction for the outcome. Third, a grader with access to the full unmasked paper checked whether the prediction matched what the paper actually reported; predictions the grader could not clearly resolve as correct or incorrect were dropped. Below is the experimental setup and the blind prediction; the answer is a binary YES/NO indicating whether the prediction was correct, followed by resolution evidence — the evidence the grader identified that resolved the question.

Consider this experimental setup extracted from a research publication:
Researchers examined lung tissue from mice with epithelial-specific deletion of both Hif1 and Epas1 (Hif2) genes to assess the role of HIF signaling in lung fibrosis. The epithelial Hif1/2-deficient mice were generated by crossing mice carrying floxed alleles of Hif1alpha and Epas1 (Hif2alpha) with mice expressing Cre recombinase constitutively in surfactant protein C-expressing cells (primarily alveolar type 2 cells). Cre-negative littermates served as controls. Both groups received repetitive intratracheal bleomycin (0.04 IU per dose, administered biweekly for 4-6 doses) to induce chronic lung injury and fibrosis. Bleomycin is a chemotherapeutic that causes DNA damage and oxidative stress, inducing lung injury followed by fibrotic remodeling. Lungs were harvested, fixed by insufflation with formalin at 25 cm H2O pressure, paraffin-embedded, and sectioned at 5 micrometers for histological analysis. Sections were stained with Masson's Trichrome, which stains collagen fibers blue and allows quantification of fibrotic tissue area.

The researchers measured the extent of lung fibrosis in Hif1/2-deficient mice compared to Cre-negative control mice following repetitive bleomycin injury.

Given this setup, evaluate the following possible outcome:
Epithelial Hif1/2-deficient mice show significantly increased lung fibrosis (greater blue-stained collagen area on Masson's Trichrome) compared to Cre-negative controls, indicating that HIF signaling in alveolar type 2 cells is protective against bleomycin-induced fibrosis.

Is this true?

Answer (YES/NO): NO